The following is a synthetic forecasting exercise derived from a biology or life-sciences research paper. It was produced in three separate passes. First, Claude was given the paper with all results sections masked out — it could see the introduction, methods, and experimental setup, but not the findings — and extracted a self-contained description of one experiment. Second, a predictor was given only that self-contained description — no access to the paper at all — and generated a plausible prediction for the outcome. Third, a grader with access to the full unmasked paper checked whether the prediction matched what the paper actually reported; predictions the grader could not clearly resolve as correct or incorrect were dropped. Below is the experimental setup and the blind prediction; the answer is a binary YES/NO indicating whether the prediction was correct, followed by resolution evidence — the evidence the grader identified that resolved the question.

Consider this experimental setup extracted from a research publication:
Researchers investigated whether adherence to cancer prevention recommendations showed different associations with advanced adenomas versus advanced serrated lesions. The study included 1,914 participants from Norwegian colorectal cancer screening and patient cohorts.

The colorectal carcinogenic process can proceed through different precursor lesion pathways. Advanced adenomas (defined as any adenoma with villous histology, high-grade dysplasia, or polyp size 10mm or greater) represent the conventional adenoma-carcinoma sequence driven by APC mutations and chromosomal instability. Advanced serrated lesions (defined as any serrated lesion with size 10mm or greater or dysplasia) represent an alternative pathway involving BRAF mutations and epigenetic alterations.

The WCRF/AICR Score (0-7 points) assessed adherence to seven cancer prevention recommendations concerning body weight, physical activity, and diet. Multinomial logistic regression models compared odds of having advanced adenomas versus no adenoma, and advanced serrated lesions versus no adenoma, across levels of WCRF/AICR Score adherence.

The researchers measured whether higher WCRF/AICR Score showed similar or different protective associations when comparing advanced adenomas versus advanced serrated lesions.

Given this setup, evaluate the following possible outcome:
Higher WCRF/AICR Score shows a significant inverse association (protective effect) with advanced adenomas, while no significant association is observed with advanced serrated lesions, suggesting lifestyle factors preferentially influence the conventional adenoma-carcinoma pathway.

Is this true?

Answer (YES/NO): NO